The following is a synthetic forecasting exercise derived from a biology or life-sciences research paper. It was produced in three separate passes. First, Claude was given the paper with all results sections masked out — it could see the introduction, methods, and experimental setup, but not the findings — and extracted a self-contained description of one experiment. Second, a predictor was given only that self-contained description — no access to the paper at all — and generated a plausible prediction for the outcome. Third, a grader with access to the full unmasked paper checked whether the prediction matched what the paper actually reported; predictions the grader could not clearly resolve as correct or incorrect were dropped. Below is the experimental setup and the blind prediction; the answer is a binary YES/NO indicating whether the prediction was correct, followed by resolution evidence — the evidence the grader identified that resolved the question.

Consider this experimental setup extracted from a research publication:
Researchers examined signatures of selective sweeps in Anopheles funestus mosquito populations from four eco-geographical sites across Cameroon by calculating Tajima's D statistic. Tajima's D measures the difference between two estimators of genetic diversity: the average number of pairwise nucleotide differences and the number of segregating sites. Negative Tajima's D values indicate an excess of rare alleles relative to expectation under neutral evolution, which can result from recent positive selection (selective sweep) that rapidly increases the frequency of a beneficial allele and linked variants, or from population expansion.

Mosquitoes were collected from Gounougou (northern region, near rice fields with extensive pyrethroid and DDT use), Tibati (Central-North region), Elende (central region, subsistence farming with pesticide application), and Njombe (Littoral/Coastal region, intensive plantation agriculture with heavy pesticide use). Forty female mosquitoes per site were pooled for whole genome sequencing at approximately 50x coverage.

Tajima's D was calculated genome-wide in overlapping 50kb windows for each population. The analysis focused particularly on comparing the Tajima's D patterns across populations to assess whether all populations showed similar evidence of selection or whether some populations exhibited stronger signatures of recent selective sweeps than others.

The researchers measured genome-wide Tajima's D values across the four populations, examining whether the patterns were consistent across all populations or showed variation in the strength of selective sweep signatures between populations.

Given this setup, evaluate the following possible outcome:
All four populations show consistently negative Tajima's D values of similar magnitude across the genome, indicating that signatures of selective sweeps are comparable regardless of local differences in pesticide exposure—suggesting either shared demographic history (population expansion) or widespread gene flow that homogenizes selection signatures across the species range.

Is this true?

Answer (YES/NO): NO